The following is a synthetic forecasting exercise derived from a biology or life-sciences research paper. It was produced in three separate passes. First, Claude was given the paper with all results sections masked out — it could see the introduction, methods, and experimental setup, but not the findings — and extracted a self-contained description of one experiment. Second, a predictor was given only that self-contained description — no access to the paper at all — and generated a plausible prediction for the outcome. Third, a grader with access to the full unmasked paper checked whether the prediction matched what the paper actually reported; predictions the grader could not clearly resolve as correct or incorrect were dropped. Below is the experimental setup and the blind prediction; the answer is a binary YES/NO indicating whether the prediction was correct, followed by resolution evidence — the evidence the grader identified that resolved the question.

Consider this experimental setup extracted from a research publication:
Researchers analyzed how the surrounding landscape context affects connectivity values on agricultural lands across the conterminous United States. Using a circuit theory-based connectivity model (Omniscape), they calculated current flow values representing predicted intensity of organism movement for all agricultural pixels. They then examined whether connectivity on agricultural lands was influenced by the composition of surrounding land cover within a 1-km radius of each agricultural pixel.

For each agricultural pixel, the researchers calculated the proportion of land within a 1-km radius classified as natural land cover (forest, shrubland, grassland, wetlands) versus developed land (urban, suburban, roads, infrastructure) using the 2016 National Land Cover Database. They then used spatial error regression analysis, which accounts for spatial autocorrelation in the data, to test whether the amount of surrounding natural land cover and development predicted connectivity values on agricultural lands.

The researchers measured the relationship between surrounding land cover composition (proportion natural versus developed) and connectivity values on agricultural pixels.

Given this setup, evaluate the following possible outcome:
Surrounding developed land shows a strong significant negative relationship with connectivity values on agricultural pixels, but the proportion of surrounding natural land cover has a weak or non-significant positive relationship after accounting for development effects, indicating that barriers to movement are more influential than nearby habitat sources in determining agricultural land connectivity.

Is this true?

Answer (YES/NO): NO